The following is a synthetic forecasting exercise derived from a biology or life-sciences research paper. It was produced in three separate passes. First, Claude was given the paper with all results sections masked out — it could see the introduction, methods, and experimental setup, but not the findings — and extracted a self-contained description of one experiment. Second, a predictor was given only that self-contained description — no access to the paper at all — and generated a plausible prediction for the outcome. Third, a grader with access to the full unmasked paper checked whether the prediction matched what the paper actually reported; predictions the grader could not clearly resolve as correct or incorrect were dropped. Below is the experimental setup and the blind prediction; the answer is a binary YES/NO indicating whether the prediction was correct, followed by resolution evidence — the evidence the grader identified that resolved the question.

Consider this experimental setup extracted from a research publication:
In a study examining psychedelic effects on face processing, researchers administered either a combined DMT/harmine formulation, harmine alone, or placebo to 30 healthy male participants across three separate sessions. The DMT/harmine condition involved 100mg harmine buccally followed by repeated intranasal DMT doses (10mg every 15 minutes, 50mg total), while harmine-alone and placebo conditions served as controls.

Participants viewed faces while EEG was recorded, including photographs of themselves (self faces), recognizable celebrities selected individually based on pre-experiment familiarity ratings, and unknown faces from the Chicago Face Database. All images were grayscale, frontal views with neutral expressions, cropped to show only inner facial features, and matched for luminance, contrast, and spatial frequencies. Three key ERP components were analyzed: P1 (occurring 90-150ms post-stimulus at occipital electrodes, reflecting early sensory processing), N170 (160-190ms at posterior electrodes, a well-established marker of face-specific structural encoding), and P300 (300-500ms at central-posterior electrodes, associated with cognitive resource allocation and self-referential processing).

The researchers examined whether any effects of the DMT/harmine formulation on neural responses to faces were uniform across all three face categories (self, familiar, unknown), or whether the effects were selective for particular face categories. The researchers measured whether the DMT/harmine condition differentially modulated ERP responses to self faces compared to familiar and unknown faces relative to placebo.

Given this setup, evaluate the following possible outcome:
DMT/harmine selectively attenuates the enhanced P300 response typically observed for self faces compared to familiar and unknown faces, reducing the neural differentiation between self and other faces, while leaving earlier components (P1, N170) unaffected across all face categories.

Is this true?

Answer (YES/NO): NO